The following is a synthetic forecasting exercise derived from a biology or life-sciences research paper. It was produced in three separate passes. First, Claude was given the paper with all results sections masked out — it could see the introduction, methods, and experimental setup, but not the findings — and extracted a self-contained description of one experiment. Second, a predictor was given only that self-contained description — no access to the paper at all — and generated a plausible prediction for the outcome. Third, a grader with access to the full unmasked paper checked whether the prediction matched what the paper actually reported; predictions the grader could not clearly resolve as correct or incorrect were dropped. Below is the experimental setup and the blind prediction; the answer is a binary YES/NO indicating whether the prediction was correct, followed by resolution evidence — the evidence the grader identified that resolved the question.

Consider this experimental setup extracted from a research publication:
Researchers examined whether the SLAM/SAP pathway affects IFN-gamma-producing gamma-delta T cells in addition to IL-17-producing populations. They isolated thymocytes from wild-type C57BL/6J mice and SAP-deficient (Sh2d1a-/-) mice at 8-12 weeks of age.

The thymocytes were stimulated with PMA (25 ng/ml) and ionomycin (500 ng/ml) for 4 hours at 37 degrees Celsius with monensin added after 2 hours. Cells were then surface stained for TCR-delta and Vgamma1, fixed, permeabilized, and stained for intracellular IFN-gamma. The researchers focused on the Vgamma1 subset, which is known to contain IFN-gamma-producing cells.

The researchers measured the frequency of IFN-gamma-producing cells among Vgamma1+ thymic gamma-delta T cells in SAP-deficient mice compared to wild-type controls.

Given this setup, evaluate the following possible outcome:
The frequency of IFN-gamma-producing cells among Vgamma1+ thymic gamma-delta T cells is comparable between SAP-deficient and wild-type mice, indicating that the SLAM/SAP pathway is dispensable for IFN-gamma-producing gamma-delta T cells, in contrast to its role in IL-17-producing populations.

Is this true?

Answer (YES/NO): NO